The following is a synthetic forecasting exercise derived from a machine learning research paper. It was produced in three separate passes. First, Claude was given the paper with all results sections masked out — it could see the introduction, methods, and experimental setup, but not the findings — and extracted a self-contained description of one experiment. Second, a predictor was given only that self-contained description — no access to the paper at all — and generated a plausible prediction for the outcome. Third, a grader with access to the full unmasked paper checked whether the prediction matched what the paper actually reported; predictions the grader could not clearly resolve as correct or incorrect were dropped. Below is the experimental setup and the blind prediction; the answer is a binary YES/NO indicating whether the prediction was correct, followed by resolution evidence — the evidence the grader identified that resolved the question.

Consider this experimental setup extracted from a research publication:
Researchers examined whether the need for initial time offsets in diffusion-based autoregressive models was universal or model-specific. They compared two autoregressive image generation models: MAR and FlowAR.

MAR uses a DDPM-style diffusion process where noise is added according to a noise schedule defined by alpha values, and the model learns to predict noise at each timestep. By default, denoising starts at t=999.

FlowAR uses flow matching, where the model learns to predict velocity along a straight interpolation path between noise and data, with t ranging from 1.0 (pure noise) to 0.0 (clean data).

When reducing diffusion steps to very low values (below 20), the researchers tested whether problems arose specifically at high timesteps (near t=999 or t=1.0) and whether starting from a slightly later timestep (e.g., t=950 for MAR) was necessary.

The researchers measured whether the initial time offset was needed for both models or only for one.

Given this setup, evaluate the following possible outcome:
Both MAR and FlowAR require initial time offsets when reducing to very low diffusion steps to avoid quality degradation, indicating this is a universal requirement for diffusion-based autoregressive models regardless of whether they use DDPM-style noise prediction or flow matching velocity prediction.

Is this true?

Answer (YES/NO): NO